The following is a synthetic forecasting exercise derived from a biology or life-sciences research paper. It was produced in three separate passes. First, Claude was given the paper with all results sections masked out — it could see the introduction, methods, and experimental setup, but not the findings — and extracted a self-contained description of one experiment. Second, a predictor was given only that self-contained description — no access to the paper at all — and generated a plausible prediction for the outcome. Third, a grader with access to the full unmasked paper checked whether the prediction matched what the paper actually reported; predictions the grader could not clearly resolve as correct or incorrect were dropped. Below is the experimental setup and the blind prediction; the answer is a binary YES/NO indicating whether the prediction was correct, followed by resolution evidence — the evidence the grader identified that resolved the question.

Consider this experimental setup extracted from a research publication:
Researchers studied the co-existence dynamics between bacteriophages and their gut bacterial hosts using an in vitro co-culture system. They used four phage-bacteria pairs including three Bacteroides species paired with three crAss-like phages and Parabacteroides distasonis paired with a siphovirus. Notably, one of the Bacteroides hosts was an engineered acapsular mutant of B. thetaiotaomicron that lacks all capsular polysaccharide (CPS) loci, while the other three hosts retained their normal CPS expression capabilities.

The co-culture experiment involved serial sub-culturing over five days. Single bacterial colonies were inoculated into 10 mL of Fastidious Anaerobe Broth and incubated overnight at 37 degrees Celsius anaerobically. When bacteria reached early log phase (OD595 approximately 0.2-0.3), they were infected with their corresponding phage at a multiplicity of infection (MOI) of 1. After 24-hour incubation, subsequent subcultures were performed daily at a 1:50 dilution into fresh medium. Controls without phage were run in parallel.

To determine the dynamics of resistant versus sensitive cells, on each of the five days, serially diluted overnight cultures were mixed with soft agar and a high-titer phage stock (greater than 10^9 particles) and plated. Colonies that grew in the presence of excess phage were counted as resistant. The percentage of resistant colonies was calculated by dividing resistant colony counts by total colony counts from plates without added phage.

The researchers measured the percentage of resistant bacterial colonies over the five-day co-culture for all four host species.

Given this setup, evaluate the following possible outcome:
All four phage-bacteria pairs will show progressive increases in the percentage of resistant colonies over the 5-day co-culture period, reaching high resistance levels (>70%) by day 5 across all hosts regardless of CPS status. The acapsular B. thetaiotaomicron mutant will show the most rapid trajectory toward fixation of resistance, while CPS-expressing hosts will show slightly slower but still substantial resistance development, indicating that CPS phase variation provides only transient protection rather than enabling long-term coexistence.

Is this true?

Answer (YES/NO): NO